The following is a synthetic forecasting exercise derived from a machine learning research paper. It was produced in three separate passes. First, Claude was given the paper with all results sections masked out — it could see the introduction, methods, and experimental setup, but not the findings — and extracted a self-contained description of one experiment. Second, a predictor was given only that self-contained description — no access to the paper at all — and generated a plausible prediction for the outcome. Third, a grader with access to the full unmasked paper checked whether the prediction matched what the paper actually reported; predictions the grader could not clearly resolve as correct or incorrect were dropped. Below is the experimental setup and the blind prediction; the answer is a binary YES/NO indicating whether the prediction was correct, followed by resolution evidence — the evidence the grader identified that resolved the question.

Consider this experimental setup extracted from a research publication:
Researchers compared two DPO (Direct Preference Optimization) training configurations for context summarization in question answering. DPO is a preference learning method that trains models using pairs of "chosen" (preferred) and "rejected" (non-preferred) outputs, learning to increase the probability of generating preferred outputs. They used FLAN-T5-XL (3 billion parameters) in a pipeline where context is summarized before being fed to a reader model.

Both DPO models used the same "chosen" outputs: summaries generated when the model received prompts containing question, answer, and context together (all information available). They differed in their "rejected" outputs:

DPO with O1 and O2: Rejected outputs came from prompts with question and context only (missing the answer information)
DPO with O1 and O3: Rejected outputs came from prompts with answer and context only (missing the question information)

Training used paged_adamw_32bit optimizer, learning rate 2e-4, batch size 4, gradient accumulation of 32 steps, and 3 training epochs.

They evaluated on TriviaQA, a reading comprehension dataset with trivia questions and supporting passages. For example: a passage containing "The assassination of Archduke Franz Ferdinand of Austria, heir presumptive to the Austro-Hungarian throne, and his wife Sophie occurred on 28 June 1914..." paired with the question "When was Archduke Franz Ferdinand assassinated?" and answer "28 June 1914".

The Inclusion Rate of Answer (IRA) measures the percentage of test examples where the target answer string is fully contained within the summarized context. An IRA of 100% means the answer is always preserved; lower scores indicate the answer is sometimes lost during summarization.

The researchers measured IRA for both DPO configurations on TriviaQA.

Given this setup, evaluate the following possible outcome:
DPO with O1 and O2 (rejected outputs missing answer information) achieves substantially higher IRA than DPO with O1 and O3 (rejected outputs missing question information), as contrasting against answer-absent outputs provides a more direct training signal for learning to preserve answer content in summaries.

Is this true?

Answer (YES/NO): YES